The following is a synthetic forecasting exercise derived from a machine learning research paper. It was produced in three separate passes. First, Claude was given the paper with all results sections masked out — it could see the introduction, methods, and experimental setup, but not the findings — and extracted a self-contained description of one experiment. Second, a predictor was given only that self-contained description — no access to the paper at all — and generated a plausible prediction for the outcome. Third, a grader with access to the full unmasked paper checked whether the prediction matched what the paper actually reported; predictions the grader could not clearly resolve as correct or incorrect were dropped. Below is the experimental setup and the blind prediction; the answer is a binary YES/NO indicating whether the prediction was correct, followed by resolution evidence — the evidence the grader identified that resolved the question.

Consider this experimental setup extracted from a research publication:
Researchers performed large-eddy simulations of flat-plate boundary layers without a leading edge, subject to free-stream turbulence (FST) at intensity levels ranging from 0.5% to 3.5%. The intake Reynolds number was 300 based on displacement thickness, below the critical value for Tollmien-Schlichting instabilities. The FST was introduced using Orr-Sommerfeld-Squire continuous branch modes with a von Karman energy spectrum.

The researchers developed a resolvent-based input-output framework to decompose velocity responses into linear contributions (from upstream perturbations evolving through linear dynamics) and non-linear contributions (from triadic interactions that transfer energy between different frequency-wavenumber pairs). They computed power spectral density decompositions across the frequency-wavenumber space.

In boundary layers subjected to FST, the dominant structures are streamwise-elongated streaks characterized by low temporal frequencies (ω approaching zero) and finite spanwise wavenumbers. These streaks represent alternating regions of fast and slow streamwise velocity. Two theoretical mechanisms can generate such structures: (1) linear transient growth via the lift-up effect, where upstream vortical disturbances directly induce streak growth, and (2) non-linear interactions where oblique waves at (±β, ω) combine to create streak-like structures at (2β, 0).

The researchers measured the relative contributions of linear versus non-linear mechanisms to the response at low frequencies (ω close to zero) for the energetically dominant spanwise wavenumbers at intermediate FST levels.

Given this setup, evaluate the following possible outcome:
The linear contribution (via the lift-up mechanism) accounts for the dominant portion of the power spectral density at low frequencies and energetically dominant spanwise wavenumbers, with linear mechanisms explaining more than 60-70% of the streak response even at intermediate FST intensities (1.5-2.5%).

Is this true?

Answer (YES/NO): NO